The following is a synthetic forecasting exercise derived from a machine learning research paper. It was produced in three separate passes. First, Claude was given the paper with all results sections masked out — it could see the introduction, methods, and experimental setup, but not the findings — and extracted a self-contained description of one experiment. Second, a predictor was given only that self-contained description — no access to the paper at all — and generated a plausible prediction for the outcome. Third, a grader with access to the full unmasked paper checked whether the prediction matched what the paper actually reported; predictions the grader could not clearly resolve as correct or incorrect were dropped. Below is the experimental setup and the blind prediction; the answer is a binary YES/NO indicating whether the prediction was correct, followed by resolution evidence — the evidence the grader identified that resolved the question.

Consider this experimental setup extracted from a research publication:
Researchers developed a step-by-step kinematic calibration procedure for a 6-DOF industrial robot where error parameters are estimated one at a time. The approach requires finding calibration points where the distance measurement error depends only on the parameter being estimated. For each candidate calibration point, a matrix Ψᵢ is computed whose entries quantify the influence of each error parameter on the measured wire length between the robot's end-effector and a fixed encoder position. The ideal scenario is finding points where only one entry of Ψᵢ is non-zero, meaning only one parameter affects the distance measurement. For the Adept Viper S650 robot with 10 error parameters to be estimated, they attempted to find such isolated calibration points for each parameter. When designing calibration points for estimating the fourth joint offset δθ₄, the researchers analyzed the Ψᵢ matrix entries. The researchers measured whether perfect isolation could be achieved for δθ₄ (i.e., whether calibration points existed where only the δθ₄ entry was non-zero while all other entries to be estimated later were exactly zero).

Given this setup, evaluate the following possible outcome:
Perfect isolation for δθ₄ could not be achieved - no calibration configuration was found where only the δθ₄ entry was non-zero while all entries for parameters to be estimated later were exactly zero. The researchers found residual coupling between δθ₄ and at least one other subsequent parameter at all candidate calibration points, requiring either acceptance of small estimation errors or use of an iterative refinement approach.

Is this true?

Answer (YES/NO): YES